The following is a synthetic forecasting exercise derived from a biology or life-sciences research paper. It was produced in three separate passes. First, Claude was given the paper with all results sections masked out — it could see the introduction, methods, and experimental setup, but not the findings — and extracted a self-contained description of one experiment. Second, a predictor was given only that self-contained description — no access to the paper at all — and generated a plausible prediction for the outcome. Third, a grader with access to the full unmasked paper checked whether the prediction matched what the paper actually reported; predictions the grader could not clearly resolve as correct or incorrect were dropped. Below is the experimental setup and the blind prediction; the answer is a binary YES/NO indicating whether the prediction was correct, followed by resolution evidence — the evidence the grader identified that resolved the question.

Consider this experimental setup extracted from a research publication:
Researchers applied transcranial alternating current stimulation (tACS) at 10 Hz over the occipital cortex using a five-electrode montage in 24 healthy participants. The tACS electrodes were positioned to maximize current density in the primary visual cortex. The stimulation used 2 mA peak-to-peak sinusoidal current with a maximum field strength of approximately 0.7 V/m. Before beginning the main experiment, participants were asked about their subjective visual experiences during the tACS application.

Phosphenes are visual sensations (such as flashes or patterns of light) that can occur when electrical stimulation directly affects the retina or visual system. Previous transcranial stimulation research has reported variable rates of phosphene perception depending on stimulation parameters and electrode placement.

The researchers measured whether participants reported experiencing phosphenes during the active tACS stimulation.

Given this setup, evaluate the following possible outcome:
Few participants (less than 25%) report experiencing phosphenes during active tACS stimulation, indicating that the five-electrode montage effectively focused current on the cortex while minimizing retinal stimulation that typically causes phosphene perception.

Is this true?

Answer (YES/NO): NO